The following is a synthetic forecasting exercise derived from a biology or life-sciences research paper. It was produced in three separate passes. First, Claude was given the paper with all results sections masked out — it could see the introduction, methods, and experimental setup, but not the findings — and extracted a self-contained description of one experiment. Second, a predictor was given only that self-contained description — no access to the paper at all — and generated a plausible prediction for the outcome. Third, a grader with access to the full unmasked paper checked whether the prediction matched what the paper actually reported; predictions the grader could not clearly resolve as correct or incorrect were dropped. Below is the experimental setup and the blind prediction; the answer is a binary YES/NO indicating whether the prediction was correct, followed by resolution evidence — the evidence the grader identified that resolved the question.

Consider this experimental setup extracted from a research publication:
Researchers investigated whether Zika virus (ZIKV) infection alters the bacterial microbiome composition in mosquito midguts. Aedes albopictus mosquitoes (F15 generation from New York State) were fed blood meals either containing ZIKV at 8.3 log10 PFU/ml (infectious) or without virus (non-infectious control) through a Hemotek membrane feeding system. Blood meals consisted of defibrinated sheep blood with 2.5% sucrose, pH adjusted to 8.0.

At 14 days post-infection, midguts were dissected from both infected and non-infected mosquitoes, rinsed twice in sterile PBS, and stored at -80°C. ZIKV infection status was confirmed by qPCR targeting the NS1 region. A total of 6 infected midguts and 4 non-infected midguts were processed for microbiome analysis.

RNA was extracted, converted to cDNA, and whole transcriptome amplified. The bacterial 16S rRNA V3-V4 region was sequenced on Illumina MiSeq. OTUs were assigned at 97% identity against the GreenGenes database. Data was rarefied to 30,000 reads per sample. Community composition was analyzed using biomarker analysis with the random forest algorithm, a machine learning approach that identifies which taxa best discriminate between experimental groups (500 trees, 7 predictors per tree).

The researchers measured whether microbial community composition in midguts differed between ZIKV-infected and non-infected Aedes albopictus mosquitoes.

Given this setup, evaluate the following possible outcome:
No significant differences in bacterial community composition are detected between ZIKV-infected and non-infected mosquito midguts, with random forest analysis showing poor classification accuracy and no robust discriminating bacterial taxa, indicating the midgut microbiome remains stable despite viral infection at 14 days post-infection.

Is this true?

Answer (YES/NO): NO